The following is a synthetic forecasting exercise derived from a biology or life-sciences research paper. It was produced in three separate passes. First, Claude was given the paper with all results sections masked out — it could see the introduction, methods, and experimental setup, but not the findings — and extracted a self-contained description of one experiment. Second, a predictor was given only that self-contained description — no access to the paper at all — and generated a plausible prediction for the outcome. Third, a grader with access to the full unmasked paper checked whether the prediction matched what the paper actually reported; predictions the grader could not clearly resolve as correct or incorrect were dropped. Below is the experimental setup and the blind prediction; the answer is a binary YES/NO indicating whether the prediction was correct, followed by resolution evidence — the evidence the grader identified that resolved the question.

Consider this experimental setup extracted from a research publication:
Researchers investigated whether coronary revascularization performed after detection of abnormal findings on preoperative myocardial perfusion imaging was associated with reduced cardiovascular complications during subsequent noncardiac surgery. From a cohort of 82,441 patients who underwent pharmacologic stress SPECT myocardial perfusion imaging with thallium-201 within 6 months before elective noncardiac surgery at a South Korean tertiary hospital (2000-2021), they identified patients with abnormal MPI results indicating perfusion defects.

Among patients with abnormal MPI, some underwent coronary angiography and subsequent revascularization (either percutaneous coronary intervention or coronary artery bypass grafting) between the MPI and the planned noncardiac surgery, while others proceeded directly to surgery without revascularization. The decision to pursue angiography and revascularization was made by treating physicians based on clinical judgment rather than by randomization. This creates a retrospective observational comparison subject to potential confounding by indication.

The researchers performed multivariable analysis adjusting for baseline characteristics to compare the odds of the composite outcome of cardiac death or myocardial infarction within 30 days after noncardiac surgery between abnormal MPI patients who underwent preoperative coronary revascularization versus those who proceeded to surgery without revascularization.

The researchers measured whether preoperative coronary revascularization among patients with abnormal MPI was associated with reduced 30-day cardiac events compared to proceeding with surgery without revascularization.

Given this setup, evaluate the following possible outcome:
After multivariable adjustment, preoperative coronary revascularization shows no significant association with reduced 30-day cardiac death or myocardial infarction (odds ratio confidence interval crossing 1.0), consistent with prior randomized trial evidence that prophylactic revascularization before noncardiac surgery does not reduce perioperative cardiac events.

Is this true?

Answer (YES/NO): YES